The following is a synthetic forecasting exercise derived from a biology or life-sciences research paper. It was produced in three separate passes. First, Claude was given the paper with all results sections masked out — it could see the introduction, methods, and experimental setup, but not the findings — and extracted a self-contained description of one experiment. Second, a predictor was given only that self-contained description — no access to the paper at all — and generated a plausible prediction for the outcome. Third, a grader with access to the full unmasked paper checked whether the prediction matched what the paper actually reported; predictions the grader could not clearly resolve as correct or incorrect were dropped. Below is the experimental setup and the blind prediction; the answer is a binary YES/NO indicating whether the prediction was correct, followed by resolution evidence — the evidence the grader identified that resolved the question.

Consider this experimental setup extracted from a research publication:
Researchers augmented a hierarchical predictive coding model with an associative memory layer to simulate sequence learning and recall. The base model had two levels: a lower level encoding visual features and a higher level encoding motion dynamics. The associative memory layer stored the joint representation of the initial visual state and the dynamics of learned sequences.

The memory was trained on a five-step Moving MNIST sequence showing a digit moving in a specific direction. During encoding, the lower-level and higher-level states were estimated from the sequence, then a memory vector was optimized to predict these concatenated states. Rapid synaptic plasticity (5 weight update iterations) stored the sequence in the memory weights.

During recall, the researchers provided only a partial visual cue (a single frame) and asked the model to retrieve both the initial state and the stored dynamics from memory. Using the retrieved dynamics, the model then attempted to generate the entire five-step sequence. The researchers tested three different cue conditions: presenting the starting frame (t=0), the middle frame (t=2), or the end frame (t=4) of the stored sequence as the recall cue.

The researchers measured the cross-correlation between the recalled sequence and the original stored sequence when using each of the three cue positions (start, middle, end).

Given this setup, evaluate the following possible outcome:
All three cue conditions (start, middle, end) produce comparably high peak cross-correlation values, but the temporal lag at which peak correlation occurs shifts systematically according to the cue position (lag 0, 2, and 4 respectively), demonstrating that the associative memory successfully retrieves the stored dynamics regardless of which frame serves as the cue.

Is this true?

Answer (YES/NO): NO